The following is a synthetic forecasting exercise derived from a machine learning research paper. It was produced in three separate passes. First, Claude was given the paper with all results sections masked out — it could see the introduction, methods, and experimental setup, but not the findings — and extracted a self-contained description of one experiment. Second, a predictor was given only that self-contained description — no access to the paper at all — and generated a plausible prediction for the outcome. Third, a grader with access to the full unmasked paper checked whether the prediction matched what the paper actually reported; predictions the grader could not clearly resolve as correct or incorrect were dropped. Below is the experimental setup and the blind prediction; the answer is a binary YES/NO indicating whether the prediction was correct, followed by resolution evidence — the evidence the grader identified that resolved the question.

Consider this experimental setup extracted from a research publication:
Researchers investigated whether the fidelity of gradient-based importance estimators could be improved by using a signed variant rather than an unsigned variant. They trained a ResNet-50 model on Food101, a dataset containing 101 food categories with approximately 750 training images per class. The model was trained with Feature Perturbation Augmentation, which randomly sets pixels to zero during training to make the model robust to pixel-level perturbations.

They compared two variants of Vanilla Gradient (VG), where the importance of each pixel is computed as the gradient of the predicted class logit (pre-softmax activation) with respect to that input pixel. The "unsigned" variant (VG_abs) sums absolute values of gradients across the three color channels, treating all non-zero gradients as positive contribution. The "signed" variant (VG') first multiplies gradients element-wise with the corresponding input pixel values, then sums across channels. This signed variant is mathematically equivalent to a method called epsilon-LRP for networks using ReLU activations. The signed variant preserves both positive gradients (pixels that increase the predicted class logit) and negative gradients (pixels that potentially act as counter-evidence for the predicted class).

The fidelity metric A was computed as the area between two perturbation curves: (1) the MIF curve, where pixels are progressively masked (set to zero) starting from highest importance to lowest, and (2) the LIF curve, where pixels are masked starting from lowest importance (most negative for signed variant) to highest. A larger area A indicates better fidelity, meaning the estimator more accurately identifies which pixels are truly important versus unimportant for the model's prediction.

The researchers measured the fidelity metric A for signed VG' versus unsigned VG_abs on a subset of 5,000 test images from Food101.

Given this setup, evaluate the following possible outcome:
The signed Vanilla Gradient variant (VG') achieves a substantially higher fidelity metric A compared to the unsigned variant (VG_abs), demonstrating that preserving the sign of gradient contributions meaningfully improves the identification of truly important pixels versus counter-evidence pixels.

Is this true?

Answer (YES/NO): YES